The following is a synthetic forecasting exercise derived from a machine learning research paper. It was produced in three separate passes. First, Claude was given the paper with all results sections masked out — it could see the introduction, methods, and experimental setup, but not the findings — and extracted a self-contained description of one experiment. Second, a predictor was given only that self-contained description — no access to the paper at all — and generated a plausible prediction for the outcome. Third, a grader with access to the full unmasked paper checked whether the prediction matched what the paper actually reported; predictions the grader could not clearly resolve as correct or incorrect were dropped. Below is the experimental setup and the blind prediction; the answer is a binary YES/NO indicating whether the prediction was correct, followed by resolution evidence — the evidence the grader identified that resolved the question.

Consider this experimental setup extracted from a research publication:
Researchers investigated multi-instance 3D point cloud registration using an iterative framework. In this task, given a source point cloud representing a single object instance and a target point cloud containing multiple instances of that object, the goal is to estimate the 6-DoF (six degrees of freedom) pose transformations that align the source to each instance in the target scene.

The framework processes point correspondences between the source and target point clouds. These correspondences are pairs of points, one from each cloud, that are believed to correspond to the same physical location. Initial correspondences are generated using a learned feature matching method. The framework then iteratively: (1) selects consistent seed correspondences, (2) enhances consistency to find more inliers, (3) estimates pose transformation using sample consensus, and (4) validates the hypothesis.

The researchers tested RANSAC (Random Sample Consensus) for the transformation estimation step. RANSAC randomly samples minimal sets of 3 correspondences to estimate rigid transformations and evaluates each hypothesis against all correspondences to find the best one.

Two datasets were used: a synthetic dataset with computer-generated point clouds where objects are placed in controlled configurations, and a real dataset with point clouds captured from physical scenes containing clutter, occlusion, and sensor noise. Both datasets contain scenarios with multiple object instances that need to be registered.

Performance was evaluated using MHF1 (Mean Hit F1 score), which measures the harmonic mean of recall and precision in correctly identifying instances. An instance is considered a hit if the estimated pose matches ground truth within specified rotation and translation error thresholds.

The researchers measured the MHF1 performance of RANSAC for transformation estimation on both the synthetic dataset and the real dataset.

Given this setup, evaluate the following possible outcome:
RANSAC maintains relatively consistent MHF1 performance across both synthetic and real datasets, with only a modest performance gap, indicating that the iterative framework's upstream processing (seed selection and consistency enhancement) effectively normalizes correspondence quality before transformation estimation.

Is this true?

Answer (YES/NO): NO